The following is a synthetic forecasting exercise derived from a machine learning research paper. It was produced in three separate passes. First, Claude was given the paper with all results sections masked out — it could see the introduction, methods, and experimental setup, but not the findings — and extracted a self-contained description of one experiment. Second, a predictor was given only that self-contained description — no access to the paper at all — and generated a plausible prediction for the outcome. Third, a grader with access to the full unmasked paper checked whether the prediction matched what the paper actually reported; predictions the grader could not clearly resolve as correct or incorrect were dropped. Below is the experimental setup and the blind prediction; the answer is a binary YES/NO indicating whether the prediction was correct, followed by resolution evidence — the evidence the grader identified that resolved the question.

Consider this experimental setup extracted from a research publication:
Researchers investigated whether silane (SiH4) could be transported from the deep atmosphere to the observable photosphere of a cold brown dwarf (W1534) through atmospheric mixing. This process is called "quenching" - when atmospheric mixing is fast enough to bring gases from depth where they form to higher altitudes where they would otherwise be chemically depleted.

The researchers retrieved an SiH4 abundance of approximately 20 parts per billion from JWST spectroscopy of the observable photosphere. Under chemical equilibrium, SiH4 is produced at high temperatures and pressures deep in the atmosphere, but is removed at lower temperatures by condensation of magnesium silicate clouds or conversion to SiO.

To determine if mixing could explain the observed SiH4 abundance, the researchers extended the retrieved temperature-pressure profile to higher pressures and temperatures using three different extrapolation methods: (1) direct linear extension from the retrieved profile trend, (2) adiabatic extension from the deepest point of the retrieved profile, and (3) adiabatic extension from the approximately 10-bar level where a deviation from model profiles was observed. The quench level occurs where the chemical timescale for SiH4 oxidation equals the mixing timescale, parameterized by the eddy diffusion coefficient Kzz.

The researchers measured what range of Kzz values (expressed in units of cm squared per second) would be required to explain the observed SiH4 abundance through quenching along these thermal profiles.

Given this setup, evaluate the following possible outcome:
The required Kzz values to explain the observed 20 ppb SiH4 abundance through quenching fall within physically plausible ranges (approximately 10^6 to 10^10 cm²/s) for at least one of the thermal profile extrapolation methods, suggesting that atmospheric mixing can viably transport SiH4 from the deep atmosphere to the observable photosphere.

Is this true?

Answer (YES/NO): YES